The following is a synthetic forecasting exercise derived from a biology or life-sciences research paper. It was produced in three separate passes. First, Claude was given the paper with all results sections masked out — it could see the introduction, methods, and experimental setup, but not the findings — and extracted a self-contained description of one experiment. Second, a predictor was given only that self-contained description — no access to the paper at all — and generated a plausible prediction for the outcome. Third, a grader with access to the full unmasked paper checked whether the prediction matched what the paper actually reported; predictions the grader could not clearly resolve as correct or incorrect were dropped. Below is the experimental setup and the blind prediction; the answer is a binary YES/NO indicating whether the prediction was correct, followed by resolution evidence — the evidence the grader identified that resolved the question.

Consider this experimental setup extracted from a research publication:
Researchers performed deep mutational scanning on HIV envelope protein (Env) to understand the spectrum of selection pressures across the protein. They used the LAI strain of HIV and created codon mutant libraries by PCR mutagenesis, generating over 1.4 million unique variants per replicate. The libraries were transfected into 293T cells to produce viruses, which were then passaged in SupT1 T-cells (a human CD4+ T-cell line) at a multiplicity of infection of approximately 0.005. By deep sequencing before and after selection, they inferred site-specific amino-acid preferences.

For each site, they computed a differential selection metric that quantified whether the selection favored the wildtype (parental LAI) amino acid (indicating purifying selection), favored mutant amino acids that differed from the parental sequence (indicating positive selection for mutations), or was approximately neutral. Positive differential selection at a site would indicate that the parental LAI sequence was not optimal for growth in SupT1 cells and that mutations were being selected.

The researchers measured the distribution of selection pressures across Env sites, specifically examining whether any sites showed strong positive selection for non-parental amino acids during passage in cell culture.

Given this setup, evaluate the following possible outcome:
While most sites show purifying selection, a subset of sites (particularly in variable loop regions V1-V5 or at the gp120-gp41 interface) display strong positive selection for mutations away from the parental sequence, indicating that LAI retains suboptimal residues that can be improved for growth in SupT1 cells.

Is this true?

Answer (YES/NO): NO